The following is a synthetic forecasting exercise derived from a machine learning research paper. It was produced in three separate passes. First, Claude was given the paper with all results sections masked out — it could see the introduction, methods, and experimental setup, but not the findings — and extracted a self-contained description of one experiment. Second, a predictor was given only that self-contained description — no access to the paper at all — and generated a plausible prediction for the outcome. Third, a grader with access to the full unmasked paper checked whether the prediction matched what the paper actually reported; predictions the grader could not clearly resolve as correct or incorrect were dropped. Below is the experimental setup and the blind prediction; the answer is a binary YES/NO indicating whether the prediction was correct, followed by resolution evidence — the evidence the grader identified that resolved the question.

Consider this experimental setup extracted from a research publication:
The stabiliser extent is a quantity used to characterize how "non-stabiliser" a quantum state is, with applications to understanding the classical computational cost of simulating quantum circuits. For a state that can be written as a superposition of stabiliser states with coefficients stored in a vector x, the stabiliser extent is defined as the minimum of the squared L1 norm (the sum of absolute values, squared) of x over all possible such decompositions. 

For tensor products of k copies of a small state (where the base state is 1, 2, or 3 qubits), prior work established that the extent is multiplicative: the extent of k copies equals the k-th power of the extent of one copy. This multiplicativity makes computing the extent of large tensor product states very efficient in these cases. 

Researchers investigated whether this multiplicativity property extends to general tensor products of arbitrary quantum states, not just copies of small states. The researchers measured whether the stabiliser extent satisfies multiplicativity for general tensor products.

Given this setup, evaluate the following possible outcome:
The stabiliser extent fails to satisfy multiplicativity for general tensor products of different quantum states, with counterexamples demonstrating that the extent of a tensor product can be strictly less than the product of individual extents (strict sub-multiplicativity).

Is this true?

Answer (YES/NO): NO